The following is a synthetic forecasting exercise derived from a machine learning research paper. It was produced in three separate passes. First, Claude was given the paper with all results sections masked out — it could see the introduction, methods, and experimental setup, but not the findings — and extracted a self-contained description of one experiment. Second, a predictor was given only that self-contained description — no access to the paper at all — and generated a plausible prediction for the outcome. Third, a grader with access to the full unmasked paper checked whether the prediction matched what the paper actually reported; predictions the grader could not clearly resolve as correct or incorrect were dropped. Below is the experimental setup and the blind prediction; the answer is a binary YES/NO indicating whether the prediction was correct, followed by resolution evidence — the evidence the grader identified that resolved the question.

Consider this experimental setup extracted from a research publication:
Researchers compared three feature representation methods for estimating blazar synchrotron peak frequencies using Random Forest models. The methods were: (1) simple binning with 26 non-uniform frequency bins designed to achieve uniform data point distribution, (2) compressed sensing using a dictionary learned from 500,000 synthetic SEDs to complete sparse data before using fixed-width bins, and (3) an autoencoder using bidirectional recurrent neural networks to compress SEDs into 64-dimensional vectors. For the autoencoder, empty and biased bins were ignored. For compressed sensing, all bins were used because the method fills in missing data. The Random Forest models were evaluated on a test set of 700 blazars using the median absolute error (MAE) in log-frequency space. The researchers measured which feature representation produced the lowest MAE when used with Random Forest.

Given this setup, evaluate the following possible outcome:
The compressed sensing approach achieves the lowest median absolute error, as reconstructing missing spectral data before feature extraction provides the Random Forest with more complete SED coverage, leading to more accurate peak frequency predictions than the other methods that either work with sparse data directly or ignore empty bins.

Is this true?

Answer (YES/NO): NO